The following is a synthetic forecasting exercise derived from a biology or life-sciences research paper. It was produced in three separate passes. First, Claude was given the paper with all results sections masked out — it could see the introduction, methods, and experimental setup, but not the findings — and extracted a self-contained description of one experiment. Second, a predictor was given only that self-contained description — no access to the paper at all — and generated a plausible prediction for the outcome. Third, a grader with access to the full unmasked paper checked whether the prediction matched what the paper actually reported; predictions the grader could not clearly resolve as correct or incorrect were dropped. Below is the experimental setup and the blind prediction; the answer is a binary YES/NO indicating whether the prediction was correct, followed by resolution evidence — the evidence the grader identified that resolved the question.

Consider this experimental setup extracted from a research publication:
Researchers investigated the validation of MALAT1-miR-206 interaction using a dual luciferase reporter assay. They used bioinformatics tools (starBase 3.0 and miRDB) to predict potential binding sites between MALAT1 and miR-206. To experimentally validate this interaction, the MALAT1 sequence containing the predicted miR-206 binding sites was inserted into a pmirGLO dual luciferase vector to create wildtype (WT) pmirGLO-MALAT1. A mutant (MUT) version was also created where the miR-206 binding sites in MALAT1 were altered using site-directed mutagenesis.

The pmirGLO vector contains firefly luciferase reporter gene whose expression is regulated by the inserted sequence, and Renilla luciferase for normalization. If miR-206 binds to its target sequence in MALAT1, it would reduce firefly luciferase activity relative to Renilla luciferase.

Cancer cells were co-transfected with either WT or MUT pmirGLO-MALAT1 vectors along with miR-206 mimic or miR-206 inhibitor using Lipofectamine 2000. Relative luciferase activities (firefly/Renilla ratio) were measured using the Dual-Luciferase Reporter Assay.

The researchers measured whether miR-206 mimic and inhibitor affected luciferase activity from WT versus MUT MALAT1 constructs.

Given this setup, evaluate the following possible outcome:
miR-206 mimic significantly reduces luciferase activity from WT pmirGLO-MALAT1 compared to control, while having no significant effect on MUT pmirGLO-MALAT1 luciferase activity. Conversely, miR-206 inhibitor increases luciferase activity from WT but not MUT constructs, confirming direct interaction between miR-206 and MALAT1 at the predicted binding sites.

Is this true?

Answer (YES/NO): NO